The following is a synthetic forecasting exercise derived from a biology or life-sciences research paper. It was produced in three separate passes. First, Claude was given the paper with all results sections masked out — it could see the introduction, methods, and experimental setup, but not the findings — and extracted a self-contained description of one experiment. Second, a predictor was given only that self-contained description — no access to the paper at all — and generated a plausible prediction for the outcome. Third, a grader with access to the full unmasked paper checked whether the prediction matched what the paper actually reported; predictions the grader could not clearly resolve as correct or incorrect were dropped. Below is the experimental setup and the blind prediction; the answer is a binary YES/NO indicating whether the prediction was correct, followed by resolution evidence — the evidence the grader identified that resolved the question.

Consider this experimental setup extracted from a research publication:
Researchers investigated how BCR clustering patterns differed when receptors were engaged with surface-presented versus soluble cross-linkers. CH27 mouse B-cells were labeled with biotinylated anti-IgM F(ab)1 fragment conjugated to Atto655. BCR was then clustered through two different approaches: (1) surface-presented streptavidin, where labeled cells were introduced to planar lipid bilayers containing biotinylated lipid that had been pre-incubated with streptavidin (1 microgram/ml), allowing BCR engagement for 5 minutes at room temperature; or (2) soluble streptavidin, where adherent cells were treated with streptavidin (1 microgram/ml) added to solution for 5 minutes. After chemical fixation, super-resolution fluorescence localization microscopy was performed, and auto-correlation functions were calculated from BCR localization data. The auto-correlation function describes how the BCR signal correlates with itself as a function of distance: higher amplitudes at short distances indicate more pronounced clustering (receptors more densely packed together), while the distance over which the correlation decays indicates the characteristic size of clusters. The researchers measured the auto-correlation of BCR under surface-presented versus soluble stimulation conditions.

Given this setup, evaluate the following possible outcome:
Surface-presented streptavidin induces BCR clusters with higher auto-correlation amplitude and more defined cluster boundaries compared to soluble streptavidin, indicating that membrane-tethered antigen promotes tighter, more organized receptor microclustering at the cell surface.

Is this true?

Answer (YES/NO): NO